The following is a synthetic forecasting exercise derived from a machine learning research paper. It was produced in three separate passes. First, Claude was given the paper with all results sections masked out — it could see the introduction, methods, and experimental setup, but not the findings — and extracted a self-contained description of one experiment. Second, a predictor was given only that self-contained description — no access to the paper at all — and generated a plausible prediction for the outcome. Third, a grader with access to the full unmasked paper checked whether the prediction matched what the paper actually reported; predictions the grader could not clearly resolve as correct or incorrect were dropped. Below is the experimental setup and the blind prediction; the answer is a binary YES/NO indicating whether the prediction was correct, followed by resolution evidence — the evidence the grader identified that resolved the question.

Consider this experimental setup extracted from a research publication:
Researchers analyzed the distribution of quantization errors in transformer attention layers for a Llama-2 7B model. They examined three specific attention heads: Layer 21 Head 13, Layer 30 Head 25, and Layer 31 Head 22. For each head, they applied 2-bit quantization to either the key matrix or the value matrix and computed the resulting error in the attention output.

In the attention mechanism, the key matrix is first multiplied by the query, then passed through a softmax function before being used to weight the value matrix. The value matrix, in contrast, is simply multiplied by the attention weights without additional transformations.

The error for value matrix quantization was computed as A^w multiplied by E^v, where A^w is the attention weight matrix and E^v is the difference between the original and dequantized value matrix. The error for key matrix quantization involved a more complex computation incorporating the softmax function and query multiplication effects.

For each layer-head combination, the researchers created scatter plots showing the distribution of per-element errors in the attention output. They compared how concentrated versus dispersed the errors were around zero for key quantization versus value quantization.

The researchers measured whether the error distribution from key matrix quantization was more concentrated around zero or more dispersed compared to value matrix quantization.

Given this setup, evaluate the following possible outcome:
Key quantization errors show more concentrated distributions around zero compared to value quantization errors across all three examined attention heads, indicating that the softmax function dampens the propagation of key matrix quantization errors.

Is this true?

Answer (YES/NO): NO